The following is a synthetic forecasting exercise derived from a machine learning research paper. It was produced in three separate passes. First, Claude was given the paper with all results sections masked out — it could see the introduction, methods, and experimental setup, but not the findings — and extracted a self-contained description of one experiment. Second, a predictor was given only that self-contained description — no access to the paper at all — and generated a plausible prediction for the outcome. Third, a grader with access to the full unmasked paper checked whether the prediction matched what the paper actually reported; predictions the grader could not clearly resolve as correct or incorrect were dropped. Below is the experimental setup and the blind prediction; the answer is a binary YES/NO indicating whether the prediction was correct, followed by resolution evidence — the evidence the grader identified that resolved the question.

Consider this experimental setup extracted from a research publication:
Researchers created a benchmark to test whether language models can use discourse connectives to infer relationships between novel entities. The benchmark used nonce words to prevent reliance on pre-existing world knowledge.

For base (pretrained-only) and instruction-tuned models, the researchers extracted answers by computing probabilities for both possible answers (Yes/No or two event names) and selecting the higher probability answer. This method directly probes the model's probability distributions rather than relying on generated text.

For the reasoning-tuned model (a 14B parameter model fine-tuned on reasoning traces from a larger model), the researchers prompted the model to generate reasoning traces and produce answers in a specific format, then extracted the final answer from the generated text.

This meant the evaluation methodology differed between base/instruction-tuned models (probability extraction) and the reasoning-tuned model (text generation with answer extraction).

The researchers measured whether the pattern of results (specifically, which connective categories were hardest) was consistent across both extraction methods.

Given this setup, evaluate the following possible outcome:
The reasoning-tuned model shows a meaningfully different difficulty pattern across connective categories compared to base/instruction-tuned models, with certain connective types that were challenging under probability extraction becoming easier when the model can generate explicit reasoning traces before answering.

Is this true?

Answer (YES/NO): NO